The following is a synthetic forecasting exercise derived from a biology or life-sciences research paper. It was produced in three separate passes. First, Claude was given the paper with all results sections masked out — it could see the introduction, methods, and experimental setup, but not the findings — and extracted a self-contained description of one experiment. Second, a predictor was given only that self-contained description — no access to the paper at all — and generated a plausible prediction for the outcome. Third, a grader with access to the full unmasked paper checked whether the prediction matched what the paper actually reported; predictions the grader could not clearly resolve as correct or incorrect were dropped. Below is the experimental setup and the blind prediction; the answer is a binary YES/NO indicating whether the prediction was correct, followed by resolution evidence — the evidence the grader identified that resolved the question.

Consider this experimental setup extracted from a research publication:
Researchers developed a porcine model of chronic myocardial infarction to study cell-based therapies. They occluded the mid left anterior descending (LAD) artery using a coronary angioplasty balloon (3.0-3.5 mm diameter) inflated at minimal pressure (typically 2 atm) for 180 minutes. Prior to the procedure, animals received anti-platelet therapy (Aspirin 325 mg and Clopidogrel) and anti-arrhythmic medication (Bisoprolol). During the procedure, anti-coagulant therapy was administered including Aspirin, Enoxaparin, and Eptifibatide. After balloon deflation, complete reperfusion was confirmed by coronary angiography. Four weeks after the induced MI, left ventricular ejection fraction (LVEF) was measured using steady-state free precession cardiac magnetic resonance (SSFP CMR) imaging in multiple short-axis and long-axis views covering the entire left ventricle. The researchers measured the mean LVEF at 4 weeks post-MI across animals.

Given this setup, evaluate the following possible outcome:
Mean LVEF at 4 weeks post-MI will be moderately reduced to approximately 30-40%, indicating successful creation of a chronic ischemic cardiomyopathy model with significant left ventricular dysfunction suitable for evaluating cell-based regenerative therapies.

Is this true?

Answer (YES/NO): YES